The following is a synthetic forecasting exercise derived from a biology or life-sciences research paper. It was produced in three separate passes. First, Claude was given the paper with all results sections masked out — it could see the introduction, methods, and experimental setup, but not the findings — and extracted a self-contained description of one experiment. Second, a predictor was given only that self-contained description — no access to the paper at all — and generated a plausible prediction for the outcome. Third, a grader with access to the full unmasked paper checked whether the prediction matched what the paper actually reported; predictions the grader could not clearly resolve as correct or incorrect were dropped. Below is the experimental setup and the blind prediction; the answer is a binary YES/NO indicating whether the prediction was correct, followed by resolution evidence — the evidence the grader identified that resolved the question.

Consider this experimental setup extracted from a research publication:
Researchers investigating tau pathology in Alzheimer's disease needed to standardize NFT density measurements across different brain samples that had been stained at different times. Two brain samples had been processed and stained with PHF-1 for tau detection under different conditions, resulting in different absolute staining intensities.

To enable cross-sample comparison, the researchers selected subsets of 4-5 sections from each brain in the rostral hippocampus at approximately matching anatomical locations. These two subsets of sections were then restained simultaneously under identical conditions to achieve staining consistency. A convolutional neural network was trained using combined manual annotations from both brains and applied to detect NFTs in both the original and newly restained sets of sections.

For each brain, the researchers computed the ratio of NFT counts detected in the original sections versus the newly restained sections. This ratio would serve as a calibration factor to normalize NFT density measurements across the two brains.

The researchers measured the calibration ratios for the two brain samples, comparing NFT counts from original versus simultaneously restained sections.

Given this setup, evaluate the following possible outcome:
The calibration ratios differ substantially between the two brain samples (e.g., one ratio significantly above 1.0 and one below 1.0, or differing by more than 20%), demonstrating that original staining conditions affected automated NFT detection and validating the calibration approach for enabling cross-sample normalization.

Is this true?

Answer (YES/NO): YES